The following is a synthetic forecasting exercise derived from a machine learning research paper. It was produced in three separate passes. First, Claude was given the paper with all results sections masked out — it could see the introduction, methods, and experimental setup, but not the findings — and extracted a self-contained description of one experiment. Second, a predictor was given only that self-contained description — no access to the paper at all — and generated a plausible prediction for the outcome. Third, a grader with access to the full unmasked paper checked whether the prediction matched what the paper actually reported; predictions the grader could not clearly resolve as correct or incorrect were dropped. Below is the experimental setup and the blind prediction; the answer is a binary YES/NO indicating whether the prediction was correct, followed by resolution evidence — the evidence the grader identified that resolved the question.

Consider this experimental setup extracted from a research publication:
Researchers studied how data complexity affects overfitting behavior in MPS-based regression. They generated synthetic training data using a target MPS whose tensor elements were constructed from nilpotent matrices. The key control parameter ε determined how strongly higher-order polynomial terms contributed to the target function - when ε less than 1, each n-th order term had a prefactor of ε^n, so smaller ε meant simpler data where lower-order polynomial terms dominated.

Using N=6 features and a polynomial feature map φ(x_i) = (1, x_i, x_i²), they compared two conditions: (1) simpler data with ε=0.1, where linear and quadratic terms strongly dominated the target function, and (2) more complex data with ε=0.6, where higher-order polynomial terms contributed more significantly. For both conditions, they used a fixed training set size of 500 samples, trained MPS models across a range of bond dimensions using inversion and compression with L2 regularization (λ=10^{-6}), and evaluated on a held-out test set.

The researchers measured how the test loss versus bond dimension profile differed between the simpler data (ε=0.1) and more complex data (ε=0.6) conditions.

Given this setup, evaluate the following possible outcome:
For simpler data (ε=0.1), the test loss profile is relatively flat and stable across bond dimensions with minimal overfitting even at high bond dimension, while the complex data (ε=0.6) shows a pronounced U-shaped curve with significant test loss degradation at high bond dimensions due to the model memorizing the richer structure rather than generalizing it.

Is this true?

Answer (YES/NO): NO